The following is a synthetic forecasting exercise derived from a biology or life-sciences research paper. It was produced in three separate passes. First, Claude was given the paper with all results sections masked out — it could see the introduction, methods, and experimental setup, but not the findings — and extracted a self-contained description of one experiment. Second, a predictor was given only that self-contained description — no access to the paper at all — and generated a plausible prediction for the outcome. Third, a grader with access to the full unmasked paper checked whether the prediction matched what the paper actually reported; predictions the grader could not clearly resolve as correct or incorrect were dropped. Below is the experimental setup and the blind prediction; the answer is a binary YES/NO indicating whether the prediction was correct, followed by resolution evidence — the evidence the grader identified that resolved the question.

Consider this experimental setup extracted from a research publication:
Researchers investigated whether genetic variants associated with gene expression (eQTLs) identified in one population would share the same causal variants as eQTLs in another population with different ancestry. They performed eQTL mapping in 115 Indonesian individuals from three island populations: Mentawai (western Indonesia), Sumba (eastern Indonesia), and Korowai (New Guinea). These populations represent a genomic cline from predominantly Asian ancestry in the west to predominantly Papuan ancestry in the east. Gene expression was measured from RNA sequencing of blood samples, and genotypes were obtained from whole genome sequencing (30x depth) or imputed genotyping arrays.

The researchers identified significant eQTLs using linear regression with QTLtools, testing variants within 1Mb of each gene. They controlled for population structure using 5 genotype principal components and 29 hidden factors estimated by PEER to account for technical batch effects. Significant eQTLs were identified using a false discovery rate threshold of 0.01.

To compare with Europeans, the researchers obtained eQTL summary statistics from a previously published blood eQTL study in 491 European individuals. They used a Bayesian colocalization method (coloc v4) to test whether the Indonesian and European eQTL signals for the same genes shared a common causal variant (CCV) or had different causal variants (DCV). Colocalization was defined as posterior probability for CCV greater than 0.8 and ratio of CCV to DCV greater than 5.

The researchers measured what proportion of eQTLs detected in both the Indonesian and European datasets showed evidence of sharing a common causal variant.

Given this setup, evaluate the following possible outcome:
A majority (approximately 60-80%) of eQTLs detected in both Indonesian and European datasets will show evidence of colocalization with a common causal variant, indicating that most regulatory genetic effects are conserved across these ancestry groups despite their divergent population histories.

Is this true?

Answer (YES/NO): NO